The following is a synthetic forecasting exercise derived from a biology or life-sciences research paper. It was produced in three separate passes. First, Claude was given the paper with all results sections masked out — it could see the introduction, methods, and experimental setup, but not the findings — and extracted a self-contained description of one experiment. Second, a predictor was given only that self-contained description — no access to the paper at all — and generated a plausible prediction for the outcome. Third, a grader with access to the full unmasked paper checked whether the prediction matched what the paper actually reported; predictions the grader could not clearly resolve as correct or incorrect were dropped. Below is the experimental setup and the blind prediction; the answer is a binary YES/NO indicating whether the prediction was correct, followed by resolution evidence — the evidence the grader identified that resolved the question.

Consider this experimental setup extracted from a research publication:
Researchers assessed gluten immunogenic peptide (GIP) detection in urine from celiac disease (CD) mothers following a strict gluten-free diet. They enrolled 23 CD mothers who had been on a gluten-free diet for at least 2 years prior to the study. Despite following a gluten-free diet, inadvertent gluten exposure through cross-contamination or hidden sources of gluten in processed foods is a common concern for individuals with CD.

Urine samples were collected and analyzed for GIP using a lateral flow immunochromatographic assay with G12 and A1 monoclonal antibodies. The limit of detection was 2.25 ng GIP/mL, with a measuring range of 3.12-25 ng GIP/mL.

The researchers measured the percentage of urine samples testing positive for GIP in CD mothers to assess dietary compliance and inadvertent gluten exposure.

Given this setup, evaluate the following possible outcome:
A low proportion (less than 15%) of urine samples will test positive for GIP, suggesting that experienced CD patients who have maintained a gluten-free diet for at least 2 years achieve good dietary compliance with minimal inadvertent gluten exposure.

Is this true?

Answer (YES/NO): YES